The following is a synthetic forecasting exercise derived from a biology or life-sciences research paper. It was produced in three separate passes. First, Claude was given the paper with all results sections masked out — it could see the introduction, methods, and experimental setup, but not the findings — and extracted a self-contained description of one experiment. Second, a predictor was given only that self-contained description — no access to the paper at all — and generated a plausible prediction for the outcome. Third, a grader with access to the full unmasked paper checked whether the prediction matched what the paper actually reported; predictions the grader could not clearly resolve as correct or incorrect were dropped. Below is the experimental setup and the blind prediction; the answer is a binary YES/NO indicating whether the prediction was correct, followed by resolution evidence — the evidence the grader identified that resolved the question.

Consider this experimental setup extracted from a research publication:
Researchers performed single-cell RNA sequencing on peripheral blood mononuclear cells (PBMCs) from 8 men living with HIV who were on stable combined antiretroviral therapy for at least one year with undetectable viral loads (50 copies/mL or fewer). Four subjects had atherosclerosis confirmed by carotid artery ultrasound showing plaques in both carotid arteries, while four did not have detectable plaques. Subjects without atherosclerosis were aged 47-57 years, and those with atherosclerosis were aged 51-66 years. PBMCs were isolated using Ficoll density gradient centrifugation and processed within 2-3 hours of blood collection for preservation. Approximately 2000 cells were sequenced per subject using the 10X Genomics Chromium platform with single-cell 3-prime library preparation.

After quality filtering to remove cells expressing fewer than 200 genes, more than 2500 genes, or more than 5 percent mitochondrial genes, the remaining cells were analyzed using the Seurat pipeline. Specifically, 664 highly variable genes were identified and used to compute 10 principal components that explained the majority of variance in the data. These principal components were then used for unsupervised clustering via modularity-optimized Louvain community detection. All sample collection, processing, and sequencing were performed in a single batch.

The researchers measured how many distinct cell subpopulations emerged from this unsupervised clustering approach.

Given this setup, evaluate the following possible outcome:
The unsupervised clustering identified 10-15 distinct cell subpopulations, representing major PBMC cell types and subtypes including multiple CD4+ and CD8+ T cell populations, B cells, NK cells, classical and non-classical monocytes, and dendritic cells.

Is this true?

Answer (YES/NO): NO